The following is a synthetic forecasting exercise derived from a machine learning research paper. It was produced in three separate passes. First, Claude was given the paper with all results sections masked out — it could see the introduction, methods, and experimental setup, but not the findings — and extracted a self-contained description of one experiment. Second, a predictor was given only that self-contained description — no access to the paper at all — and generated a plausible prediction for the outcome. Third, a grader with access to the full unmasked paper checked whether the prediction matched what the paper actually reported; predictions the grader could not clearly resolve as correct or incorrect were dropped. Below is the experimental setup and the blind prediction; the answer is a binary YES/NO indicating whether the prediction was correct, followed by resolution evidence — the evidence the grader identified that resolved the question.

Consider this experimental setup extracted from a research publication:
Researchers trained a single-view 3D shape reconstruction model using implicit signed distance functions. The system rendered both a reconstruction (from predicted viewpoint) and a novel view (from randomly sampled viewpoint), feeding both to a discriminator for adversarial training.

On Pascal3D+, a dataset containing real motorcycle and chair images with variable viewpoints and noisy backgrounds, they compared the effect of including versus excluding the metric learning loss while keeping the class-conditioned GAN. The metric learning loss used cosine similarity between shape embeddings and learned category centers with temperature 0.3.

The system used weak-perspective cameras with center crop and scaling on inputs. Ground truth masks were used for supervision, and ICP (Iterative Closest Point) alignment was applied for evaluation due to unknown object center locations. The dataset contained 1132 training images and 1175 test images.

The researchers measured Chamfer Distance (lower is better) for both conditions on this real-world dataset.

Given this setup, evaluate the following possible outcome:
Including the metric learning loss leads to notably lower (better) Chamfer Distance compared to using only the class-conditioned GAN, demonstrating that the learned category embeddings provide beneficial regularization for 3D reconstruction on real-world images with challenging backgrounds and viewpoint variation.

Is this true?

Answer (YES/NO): YES